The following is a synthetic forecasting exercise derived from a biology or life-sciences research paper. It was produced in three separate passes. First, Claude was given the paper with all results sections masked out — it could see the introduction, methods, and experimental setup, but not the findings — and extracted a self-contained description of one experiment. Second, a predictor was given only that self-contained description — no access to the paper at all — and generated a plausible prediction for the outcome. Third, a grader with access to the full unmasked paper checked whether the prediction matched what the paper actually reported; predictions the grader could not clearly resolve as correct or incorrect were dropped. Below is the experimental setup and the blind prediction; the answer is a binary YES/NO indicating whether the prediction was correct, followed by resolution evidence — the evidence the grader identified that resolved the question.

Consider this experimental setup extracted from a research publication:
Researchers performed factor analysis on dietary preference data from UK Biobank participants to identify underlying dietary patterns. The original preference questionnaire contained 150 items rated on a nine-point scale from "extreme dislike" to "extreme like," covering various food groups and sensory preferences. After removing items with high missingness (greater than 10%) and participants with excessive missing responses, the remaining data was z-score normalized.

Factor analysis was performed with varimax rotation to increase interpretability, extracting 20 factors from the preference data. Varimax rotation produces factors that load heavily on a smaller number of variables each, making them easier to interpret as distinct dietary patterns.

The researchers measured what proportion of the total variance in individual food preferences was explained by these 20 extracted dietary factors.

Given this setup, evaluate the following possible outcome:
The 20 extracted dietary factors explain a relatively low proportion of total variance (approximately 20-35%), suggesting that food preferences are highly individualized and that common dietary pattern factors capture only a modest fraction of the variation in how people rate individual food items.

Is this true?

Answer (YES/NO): NO